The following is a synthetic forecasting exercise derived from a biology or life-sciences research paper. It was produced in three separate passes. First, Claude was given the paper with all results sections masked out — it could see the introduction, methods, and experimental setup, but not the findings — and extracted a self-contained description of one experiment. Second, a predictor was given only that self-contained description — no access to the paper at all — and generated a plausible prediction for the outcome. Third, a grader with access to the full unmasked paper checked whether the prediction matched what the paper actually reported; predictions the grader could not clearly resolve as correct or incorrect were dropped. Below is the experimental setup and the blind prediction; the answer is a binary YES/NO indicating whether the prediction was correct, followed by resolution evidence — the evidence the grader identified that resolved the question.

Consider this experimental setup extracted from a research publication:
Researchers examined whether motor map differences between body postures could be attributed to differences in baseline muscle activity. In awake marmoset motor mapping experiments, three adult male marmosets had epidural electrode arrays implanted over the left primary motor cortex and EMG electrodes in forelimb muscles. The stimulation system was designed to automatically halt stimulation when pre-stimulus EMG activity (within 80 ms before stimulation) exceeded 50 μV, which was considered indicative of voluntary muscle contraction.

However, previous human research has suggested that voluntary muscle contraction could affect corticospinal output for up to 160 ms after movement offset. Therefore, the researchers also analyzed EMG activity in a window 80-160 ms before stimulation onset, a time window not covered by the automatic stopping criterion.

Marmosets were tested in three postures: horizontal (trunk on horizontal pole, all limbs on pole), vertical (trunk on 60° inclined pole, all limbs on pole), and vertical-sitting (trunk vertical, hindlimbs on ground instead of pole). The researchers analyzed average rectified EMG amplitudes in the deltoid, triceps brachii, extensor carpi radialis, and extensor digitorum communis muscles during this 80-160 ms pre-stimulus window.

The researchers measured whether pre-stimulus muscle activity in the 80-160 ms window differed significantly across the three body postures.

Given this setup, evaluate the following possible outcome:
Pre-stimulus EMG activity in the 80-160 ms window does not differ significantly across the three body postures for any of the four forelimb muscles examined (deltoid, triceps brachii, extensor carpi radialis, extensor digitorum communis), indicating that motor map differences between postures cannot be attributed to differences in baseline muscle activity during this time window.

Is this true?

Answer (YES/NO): NO